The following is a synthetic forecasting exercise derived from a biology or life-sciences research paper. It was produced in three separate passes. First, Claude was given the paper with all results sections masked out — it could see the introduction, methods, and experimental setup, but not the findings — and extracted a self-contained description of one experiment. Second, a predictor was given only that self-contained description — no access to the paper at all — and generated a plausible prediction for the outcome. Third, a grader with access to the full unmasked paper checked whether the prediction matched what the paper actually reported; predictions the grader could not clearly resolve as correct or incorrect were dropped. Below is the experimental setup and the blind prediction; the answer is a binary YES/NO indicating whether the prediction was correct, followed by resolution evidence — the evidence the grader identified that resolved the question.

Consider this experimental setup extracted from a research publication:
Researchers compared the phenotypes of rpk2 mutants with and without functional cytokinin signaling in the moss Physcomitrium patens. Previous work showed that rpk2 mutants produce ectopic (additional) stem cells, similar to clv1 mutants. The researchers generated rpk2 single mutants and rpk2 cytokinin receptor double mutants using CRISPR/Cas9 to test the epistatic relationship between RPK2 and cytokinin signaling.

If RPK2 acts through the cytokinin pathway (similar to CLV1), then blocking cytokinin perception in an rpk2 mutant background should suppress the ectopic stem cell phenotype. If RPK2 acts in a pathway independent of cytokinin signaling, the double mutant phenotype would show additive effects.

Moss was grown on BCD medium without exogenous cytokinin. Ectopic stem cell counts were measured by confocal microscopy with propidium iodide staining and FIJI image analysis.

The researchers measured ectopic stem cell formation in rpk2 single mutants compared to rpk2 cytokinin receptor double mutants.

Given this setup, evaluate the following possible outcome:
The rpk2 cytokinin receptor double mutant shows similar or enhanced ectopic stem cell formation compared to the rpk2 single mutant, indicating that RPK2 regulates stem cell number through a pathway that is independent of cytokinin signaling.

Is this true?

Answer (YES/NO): YES